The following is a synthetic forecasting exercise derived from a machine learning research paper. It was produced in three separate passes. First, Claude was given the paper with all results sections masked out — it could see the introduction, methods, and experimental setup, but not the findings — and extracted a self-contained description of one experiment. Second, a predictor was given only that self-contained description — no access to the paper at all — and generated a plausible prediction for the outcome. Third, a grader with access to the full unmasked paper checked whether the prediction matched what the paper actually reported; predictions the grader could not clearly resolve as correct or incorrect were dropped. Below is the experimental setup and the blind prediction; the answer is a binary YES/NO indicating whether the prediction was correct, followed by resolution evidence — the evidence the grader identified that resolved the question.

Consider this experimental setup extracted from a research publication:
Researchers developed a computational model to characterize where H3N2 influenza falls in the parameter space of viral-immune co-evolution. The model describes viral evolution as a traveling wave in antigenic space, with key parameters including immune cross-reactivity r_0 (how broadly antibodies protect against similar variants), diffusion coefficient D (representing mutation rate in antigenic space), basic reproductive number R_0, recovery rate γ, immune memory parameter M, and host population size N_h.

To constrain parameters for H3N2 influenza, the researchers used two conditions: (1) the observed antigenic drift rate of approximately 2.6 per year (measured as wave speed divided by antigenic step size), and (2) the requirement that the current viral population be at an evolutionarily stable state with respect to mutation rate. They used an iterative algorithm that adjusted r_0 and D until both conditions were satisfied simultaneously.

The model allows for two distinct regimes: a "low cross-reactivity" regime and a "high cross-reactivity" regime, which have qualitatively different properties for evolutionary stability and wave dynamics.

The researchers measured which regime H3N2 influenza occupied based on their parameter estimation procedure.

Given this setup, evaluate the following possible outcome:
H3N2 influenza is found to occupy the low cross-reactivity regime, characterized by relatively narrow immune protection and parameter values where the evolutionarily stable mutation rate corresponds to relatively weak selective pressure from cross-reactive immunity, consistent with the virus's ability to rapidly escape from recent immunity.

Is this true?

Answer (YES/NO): NO